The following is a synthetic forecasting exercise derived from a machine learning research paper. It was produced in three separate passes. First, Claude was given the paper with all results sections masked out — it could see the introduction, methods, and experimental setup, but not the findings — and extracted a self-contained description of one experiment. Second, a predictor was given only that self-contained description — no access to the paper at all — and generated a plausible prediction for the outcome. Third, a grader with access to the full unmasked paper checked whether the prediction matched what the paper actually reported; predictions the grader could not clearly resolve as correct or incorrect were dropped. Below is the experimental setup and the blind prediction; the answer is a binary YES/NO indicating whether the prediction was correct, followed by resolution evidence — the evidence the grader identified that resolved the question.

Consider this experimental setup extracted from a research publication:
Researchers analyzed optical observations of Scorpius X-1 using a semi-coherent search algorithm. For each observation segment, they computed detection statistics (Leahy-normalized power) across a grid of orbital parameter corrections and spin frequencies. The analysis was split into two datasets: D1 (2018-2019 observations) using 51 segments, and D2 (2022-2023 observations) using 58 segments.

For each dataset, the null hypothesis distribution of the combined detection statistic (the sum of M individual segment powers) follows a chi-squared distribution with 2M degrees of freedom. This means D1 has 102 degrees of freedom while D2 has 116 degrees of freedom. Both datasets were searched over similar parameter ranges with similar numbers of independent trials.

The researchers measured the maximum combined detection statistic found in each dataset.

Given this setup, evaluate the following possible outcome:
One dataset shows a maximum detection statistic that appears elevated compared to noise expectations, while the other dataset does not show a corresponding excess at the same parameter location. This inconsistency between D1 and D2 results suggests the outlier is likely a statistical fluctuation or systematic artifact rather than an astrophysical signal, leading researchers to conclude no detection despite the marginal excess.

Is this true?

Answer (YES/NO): NO